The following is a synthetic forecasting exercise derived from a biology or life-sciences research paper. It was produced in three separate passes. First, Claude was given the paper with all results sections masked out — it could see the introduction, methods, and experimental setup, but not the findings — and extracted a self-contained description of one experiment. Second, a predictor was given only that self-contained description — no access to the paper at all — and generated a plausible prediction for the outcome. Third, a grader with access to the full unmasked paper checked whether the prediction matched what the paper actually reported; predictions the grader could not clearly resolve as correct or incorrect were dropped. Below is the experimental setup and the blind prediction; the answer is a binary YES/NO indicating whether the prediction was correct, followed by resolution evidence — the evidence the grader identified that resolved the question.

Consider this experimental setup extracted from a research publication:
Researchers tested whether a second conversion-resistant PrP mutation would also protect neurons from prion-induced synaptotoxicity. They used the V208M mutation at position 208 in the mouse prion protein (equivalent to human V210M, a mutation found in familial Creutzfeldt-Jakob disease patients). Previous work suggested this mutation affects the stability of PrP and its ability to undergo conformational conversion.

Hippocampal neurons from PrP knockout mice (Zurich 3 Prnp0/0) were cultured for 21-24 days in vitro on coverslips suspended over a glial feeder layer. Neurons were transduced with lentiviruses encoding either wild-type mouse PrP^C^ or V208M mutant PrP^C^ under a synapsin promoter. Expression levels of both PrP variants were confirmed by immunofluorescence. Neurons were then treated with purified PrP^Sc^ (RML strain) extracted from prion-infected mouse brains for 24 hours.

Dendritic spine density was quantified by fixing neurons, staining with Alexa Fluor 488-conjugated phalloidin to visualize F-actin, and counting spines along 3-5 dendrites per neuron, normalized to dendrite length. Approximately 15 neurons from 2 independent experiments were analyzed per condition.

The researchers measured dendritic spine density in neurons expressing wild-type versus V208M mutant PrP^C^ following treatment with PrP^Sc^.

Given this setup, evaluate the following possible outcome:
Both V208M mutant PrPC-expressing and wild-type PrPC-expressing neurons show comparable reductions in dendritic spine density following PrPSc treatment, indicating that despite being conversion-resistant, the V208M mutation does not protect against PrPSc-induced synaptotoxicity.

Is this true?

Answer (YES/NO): NO